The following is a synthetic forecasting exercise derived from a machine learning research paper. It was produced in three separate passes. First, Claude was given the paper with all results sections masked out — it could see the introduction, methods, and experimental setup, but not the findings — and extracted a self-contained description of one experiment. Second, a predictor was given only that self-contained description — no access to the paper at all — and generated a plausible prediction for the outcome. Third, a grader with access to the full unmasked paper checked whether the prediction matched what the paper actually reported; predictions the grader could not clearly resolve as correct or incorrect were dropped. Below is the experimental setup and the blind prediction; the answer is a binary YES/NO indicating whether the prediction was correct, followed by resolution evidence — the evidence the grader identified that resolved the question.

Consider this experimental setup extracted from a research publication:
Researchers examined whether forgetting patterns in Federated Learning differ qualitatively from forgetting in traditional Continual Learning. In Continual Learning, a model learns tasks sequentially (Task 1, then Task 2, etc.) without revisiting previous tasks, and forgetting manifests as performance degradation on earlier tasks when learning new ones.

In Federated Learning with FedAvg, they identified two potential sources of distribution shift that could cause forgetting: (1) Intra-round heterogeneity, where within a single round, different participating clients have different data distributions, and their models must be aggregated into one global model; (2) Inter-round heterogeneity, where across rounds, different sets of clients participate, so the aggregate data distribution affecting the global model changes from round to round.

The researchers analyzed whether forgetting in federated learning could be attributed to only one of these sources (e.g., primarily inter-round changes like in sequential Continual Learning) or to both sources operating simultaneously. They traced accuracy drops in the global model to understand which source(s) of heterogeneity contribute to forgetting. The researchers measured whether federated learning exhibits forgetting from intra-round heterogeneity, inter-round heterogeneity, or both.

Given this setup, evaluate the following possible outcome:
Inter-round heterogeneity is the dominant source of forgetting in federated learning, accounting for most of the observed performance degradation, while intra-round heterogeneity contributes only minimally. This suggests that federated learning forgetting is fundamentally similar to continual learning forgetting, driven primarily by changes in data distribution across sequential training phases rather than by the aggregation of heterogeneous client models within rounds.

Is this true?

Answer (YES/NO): NO